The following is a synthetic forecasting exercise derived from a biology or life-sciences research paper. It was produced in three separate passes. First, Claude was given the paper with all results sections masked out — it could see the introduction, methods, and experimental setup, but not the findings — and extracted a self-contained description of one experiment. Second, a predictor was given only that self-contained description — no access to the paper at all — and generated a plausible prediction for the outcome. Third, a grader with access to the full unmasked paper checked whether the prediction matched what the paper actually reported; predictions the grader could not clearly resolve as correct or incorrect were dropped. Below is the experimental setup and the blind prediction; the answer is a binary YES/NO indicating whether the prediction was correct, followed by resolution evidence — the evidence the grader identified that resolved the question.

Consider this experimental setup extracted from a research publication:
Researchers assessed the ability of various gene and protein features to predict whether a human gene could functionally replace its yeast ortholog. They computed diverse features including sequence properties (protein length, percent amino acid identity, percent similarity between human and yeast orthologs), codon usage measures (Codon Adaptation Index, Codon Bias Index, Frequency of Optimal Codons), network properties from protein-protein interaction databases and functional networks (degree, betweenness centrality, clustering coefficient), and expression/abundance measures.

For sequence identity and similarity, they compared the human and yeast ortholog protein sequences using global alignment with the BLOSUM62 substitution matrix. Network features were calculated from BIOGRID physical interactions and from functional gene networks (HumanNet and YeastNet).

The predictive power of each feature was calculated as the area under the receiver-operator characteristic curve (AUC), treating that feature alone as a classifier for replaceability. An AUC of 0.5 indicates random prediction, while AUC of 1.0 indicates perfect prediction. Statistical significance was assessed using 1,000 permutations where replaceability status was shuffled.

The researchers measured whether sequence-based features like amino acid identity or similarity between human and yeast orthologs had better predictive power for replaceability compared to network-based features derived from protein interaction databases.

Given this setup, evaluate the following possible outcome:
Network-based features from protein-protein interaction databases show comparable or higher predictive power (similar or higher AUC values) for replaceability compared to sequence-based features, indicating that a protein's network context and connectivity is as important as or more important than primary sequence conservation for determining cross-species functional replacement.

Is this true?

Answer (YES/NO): NO